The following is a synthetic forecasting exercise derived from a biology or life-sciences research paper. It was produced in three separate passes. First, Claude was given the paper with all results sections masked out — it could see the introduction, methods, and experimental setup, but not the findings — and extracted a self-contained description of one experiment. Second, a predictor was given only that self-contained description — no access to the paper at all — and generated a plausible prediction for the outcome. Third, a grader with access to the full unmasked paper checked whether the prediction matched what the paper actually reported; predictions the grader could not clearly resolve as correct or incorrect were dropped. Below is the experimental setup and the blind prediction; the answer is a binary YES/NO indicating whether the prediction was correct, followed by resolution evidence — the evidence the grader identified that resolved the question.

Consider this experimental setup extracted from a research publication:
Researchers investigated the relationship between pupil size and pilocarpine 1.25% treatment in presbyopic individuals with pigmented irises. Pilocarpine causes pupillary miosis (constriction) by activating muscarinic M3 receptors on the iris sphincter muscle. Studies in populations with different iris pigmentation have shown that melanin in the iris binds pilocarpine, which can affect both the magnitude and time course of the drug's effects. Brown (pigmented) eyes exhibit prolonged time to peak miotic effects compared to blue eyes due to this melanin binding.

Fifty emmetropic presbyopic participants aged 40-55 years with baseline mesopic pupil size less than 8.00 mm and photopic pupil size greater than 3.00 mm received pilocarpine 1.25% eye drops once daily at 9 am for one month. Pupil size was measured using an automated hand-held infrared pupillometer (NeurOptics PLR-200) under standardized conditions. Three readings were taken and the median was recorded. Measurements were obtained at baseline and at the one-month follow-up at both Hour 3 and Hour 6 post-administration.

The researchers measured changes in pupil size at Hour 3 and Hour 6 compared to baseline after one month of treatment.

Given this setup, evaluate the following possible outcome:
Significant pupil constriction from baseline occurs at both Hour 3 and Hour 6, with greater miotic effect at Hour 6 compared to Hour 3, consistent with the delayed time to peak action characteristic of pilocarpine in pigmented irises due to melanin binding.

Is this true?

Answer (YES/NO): NO